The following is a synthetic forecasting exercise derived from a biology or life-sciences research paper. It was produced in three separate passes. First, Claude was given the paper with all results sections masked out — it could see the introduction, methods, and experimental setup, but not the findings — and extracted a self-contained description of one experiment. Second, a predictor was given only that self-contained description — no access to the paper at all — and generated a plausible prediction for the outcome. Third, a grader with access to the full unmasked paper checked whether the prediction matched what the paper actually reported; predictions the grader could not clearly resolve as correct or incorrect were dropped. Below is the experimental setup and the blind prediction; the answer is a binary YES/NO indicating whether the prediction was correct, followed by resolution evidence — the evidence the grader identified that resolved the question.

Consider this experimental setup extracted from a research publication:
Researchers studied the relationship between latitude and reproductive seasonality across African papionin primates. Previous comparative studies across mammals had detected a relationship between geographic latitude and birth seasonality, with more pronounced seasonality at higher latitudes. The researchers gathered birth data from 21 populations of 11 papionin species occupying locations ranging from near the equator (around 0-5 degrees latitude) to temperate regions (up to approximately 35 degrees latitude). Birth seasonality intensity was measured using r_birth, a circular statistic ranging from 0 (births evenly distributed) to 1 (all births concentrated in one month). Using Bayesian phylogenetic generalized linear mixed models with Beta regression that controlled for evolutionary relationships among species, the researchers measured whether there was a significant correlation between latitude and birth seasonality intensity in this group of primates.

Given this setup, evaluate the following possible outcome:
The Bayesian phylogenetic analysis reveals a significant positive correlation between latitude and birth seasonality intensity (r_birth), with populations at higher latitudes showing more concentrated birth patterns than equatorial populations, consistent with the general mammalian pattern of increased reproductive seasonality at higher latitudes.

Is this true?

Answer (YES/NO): NO